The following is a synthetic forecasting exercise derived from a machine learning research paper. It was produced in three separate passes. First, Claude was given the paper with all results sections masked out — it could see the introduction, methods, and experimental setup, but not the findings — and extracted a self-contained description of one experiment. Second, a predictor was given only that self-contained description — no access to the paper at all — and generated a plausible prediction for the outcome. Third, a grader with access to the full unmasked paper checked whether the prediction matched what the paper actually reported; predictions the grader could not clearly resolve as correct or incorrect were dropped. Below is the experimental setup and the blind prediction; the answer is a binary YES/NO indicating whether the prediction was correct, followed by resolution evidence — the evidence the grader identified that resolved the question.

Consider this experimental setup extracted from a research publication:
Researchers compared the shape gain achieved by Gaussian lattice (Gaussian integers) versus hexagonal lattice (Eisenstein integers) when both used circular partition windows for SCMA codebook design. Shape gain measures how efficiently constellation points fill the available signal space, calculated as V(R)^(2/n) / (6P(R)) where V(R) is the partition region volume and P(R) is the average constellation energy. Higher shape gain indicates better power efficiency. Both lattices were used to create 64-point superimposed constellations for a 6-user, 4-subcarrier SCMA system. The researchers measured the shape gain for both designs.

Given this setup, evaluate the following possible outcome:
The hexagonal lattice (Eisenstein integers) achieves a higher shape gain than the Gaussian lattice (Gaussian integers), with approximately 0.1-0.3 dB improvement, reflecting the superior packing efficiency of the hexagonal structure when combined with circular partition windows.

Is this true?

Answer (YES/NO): NO